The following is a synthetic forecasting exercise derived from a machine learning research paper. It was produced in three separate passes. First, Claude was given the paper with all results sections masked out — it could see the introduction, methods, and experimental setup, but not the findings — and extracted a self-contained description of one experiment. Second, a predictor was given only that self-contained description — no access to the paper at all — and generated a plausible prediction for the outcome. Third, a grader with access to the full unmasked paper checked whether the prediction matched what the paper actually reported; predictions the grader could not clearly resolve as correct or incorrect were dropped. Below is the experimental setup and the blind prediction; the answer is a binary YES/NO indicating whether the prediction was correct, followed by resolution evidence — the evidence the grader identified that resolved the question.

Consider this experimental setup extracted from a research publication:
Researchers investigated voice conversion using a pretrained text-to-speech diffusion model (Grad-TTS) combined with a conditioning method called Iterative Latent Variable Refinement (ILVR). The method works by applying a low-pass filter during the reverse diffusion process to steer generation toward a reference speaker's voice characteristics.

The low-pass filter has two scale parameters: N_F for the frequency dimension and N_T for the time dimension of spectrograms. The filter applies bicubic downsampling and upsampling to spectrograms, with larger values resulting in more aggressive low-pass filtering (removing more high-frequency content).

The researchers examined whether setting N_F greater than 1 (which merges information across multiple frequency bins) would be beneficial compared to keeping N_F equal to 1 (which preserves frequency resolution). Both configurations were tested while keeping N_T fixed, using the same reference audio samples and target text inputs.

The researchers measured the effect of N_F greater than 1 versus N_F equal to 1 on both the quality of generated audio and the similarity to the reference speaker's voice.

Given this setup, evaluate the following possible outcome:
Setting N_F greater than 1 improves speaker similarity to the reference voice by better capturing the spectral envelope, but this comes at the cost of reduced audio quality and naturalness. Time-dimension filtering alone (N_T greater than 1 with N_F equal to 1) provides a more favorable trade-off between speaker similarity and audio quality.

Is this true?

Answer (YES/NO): NO